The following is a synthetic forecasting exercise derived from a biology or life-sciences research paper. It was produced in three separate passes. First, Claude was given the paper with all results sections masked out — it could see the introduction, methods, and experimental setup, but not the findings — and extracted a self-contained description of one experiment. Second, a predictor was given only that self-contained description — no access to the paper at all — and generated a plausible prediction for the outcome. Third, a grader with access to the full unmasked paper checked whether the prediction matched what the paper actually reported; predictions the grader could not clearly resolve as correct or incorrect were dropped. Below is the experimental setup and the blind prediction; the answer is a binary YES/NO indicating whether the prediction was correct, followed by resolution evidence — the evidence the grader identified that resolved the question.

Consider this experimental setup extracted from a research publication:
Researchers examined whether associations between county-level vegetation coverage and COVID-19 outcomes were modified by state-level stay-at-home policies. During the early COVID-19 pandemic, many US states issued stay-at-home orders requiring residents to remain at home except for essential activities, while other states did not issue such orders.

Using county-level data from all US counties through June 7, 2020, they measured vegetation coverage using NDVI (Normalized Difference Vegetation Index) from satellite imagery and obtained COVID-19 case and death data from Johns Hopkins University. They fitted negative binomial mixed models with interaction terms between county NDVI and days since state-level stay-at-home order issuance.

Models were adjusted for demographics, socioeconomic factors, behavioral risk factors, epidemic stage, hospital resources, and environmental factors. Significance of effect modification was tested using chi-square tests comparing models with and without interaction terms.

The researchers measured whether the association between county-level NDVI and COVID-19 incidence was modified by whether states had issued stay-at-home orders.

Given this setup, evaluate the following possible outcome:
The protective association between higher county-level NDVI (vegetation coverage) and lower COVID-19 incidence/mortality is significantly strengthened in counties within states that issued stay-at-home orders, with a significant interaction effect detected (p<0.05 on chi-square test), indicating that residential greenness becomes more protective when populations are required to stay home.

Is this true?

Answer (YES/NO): NO